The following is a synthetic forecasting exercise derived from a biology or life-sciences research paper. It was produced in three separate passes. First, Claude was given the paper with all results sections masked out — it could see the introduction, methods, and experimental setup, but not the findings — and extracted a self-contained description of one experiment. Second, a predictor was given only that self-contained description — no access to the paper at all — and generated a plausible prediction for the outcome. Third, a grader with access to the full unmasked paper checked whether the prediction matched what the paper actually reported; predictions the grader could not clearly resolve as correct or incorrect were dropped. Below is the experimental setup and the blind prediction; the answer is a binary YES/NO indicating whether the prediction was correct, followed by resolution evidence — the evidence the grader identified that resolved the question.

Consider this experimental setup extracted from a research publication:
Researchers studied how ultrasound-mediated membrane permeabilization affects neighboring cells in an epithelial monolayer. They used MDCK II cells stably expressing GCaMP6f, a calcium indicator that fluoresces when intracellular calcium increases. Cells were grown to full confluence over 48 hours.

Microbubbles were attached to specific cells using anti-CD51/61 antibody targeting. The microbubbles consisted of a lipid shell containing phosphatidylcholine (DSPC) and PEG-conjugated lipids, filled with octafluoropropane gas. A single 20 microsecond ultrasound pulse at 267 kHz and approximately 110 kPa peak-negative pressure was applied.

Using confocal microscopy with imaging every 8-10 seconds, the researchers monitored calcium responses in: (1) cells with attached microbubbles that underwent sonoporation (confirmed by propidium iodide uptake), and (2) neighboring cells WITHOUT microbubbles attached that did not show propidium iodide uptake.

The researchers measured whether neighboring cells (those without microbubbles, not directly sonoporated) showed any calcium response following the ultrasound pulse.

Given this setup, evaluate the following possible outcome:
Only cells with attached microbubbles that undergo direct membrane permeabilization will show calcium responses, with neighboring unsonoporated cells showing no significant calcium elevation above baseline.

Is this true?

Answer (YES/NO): NO